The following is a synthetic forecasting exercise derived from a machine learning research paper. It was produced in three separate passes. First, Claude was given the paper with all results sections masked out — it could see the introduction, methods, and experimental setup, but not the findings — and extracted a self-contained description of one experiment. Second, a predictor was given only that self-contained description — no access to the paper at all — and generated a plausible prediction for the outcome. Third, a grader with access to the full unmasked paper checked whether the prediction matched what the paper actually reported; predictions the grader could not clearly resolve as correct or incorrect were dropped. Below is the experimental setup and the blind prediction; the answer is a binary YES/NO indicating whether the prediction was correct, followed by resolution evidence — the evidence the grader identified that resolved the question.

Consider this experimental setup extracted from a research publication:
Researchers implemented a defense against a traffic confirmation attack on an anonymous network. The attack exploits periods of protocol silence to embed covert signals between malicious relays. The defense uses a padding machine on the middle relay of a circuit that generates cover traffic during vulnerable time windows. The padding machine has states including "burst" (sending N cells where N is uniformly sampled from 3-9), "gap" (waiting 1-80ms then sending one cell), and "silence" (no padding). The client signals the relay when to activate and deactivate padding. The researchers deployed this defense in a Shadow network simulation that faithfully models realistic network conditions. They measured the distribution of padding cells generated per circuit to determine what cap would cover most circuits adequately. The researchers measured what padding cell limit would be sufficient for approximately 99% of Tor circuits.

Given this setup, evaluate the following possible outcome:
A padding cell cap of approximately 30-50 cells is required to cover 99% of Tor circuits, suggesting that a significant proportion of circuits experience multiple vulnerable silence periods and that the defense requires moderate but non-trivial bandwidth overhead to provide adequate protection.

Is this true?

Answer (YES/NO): NO